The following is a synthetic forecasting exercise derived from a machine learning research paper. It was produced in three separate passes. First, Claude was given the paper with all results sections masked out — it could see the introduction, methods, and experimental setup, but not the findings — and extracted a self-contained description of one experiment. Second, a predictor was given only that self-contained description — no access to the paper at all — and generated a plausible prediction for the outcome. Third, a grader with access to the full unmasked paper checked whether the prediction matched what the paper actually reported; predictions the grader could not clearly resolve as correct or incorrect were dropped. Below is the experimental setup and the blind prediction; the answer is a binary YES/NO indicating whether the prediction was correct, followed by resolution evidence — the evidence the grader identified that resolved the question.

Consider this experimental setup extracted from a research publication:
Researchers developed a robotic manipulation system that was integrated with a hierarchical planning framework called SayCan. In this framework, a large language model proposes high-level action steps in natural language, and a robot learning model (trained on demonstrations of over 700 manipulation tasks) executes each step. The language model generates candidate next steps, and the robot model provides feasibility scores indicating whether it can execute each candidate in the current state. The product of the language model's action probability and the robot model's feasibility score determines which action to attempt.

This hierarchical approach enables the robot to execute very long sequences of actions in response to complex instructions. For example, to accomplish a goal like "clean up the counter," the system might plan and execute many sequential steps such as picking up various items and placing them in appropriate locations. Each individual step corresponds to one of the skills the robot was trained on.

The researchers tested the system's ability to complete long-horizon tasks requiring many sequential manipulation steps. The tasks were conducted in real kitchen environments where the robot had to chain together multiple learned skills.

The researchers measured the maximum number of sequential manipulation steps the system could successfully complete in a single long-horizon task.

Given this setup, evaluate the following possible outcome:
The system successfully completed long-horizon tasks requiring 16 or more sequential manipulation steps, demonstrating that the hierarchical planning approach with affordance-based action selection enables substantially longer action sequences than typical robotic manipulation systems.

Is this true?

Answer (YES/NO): YES